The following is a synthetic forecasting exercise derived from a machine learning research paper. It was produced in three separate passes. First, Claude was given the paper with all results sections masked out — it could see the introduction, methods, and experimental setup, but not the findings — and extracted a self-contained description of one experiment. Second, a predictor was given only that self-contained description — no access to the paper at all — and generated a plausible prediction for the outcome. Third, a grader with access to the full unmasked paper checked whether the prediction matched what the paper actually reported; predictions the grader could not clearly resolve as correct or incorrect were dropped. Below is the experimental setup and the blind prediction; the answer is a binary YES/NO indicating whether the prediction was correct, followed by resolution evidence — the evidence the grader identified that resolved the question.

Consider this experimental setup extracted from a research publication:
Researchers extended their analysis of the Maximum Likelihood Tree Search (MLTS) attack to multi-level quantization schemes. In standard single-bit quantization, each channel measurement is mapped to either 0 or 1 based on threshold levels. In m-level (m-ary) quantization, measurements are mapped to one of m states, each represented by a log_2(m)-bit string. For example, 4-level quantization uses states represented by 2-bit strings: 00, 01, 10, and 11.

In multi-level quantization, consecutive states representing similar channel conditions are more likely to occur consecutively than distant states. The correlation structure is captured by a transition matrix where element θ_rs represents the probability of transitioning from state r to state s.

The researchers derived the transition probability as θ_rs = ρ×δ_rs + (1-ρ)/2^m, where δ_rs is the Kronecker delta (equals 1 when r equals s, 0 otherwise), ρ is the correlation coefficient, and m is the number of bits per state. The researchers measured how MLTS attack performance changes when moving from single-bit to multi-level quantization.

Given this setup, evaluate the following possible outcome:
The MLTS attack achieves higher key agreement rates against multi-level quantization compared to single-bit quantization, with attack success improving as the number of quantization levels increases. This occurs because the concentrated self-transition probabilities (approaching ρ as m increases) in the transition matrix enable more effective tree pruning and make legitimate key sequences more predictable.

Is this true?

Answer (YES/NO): YES